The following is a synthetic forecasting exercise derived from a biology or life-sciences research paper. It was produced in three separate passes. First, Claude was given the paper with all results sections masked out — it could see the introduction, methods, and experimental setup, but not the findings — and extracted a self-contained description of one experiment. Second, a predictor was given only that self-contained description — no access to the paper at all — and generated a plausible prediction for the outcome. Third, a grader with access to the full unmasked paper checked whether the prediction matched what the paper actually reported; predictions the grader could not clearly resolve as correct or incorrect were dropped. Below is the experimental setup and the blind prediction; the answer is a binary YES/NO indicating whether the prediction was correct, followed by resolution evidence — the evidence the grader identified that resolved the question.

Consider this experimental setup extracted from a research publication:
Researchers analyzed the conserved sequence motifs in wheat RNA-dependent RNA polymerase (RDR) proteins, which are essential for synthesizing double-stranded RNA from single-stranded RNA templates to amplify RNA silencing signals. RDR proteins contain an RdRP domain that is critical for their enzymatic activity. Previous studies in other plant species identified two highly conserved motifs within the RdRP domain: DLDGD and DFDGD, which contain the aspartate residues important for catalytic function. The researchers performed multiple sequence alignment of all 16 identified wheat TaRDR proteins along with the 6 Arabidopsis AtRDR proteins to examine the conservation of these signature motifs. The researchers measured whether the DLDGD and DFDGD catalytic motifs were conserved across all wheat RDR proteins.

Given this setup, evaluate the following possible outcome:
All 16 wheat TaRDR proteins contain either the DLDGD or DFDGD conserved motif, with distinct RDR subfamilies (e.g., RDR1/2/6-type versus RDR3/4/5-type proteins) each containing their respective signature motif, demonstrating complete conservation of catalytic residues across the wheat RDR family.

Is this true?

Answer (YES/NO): YES